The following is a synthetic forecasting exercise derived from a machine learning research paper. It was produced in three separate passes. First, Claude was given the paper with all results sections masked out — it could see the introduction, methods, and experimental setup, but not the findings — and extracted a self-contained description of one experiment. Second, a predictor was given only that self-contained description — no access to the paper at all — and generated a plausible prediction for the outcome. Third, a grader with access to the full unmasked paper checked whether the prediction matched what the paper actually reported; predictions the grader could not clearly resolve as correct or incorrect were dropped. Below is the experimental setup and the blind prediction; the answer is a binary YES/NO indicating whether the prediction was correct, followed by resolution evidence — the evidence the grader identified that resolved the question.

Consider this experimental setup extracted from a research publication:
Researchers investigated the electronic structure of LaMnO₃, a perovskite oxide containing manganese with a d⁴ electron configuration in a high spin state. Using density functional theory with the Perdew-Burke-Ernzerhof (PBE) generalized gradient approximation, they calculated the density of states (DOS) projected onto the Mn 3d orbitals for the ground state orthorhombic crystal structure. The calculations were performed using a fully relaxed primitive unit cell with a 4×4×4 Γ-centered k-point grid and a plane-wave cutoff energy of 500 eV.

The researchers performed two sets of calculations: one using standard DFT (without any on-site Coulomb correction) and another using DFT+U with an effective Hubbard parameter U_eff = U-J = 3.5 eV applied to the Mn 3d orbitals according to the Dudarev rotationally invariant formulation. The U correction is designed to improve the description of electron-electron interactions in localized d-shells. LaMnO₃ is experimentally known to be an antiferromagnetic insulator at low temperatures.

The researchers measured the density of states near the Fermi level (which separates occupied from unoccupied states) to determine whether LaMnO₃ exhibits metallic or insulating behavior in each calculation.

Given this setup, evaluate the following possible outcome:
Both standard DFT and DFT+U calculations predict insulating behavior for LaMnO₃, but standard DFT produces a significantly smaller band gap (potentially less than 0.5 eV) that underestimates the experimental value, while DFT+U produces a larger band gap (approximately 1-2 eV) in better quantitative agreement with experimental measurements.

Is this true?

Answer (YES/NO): NO